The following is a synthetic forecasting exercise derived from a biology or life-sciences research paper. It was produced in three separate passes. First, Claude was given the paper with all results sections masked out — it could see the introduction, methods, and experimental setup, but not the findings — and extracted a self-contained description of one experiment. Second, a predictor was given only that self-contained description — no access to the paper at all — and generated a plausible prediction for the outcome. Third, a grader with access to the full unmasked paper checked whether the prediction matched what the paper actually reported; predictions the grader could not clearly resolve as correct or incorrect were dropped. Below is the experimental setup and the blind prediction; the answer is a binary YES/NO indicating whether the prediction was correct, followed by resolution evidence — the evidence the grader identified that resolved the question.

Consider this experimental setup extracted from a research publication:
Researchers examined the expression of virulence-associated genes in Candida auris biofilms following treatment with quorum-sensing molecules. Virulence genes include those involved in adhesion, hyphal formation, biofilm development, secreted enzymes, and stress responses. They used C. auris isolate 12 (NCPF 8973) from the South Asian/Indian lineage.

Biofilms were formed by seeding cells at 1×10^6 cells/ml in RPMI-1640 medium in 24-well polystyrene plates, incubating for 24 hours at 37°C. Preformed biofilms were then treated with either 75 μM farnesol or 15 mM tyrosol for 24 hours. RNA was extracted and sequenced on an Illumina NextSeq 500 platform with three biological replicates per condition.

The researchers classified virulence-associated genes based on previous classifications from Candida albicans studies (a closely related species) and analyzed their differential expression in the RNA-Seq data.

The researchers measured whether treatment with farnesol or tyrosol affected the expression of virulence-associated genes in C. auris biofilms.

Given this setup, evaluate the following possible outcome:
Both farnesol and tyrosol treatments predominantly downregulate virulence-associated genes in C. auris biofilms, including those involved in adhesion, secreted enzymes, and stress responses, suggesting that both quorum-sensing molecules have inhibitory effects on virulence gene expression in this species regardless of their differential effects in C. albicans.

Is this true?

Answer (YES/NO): NO